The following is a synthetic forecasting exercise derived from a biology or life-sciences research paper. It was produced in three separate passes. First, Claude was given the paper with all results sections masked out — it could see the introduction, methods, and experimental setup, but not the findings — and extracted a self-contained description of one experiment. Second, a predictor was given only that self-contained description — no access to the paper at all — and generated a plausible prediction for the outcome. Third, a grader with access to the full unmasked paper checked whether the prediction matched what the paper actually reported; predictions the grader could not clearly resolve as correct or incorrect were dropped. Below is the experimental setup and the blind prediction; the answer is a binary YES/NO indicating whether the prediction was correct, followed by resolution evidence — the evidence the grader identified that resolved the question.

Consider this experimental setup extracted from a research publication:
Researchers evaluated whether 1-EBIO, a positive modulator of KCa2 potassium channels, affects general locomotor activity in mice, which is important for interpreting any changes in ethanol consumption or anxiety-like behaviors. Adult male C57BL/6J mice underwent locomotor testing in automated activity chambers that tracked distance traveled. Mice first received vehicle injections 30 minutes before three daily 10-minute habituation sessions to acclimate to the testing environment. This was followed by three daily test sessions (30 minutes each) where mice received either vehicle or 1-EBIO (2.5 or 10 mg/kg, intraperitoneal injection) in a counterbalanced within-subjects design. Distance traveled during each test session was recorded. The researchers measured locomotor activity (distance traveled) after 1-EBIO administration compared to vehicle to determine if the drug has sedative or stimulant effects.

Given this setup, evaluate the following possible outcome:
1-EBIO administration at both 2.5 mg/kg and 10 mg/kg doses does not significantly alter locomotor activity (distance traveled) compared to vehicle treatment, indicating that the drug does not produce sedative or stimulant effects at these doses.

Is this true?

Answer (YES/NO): YES